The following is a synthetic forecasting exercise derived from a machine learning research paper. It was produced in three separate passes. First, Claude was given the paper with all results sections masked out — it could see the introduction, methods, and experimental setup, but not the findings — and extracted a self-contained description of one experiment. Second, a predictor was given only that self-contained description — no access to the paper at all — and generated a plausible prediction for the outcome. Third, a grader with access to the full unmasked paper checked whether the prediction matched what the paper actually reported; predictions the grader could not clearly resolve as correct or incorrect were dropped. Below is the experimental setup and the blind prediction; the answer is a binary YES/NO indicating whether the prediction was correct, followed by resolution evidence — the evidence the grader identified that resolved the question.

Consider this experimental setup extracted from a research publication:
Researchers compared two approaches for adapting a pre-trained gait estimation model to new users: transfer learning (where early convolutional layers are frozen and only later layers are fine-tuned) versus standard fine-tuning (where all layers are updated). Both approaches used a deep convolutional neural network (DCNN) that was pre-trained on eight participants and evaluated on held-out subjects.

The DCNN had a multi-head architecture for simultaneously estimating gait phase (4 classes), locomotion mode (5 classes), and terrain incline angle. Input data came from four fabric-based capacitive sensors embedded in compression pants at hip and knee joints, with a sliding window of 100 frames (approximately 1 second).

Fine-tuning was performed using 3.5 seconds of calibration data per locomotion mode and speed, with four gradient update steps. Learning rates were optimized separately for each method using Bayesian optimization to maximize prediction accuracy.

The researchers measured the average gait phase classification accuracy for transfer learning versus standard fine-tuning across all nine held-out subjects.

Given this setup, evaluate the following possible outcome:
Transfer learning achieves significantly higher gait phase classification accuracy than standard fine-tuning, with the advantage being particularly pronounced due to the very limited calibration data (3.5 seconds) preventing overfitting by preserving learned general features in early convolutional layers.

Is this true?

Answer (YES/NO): YES